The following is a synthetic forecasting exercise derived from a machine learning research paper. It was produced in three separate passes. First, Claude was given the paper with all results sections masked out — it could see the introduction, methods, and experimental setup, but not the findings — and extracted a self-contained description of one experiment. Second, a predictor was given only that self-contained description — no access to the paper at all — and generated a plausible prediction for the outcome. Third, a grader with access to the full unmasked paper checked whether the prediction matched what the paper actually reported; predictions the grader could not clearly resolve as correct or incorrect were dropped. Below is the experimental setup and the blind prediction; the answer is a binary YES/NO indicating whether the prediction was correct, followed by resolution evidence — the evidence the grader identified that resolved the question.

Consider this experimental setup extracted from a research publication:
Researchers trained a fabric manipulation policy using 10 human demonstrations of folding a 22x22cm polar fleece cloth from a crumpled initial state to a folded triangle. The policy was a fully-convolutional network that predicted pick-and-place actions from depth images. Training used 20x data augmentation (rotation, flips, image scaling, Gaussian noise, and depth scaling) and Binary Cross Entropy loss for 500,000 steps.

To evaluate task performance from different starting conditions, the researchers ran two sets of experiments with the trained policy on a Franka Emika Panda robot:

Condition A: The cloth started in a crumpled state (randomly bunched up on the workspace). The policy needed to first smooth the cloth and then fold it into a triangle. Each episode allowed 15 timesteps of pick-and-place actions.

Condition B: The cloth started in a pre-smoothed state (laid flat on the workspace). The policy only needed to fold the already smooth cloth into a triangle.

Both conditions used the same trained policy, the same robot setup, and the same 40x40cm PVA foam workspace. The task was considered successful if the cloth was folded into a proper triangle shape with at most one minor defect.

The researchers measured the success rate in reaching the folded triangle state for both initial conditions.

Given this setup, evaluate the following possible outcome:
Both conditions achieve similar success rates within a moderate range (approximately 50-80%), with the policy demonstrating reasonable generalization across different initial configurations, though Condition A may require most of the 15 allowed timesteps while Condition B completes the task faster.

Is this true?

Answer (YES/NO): NO